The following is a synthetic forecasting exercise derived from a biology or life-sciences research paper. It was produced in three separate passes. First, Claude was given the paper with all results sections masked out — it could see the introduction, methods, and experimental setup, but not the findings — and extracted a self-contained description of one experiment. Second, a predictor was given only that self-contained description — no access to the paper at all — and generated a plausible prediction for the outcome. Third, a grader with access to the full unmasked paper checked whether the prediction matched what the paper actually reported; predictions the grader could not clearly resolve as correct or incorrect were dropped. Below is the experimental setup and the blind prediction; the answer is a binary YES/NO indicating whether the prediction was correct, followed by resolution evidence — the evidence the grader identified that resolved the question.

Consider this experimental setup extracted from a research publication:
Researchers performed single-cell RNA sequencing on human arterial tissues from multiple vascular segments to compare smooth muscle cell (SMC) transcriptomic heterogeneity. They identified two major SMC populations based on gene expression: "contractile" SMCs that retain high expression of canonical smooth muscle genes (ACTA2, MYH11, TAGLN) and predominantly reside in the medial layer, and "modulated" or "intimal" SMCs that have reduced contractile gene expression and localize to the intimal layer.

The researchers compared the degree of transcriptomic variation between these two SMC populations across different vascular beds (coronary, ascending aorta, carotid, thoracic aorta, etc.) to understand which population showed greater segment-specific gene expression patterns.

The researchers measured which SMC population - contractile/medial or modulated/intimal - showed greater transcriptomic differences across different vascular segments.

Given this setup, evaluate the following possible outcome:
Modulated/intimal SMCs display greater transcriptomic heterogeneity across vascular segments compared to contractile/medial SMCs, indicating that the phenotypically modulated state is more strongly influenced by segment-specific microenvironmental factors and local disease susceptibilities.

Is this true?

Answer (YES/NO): YES